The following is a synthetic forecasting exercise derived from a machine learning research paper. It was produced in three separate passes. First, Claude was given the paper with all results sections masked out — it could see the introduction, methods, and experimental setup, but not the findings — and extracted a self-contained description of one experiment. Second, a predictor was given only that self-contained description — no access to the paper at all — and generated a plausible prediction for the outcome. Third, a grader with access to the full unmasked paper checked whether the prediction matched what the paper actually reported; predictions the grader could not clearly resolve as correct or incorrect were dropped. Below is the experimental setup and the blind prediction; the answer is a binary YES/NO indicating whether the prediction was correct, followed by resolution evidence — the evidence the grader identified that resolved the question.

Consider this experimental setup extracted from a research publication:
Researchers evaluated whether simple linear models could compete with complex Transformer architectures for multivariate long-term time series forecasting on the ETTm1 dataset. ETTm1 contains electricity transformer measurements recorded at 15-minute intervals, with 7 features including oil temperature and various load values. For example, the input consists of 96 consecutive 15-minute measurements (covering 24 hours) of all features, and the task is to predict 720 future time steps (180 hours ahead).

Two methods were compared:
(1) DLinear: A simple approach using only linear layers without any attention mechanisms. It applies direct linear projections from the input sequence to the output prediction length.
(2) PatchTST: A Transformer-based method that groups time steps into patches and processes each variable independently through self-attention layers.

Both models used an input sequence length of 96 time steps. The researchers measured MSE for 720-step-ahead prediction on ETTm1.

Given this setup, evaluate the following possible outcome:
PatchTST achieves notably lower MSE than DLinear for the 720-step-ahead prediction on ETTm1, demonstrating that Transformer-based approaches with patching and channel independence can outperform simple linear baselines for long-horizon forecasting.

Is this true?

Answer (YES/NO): YES